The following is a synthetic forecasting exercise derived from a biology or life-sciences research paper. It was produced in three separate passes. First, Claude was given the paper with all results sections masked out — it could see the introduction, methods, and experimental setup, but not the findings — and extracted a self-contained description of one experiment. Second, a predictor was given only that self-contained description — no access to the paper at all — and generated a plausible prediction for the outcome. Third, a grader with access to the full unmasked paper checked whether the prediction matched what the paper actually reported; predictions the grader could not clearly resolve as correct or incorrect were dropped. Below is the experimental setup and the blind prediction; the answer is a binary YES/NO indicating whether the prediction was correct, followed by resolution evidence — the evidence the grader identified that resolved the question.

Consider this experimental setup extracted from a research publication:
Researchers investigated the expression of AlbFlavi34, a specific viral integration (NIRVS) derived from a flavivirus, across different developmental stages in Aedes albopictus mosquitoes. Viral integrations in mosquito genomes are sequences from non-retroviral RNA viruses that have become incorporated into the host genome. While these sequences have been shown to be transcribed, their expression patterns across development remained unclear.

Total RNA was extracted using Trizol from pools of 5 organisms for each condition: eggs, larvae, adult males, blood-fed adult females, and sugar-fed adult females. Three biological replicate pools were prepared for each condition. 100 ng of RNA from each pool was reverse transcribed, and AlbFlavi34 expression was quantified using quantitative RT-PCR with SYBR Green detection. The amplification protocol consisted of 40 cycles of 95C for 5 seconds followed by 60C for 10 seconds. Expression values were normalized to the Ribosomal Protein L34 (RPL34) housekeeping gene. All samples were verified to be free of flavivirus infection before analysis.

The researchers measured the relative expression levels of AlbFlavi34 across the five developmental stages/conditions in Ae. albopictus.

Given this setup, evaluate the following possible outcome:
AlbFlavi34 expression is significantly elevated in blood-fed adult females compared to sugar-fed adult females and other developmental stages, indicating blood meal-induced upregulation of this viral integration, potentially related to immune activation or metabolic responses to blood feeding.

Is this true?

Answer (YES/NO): NO